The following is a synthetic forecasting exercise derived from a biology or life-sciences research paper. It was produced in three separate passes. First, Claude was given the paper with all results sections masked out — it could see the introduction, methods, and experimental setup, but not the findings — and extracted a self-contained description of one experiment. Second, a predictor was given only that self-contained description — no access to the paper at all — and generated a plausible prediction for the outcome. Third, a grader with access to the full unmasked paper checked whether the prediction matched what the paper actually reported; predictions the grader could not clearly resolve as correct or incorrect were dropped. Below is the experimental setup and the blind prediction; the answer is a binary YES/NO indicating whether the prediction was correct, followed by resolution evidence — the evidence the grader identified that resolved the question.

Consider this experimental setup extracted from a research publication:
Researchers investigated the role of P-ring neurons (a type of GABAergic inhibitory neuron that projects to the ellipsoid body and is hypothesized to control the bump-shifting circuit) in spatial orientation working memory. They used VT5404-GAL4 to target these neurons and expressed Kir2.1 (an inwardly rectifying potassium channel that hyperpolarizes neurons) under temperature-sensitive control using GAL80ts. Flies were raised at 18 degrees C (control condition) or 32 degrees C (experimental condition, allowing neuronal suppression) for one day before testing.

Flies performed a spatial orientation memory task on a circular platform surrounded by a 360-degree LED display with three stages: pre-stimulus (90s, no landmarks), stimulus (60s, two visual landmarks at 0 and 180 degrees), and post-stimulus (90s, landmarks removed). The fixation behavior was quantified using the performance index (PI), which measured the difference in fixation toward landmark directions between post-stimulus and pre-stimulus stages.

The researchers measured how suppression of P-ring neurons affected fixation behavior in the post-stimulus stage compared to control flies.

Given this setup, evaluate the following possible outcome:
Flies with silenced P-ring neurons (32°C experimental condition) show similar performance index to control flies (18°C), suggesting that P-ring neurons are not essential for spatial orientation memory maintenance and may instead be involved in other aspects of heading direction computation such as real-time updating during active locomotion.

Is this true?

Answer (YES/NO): NO